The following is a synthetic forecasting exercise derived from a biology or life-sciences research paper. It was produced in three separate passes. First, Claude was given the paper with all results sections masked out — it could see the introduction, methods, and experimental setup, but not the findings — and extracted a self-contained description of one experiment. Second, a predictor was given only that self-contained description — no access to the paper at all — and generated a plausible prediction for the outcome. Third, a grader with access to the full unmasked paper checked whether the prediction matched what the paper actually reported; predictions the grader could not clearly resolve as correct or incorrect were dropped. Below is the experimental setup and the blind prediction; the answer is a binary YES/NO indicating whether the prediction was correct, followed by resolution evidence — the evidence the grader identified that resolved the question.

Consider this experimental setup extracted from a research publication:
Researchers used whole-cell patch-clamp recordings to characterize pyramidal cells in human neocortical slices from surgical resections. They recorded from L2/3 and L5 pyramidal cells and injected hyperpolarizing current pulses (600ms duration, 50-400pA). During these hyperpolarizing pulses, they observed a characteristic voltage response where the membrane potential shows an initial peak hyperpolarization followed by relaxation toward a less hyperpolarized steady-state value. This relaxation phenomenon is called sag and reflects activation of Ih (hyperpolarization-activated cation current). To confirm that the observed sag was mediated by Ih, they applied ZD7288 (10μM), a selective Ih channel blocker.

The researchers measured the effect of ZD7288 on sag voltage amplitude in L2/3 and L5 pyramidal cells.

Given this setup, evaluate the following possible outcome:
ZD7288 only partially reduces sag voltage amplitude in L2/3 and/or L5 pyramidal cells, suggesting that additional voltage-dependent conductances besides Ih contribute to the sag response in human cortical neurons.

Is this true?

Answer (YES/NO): NO